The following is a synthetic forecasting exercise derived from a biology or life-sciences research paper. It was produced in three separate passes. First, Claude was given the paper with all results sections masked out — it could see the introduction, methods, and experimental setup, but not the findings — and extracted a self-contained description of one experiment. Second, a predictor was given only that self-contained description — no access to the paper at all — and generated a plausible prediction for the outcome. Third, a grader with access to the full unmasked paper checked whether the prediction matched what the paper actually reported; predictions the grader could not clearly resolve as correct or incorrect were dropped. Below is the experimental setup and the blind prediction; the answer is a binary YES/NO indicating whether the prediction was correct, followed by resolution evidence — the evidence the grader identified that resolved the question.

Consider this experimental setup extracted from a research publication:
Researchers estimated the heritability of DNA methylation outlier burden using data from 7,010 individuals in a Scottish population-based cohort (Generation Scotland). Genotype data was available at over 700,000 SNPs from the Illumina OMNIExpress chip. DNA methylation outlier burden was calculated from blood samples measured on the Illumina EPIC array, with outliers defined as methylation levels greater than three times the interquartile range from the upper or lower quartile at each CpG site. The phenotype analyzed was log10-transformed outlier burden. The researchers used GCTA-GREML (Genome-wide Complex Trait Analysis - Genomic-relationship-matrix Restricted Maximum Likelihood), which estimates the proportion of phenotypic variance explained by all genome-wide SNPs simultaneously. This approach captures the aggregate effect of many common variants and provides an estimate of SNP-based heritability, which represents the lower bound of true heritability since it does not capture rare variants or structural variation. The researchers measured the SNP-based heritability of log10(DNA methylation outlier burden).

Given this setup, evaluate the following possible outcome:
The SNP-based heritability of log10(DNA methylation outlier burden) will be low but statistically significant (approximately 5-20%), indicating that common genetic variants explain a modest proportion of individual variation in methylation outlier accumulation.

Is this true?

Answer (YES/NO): NO